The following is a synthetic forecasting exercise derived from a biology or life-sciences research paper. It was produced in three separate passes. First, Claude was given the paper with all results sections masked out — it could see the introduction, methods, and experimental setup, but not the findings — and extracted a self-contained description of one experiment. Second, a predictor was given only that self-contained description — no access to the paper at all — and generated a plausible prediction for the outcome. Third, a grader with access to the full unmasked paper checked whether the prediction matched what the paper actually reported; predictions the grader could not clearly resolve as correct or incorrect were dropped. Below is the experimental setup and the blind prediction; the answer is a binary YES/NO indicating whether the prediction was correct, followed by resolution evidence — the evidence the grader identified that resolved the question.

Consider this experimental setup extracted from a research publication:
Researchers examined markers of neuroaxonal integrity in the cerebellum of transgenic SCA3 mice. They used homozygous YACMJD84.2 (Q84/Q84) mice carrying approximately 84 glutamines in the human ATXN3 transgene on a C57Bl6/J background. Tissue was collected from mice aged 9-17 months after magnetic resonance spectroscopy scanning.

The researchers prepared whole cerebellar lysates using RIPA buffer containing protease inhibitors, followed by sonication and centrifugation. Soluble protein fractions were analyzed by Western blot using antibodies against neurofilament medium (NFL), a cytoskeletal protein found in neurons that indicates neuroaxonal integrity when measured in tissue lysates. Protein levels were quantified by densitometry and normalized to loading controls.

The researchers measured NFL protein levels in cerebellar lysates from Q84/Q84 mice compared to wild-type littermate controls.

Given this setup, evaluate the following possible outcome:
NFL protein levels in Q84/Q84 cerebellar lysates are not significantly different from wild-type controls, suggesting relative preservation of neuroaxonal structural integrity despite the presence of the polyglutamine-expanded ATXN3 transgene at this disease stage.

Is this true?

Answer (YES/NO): NO